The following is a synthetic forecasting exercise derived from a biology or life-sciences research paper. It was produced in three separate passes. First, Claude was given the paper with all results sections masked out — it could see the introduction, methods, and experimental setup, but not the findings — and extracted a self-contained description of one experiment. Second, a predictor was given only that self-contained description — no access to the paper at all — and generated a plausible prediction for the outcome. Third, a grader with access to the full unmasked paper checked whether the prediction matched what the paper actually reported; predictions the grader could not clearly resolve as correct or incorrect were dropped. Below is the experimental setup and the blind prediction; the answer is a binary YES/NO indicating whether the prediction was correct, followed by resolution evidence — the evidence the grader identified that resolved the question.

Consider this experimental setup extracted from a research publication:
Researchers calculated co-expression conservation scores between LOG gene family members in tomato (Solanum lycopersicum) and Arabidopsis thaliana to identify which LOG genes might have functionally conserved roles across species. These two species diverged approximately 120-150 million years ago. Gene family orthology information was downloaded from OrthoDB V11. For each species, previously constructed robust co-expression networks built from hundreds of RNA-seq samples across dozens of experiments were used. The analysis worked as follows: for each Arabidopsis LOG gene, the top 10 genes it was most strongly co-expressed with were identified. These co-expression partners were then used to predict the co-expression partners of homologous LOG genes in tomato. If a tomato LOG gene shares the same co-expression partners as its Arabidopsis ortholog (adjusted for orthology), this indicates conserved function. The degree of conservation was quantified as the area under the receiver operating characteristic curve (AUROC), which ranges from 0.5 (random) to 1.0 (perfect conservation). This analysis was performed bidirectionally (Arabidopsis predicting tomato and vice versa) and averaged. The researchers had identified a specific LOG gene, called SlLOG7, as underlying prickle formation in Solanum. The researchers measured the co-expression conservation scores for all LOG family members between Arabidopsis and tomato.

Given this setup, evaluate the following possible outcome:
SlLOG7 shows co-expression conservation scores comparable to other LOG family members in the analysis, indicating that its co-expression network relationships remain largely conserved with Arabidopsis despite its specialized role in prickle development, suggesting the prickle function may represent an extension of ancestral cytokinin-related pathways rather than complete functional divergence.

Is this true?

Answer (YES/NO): YES